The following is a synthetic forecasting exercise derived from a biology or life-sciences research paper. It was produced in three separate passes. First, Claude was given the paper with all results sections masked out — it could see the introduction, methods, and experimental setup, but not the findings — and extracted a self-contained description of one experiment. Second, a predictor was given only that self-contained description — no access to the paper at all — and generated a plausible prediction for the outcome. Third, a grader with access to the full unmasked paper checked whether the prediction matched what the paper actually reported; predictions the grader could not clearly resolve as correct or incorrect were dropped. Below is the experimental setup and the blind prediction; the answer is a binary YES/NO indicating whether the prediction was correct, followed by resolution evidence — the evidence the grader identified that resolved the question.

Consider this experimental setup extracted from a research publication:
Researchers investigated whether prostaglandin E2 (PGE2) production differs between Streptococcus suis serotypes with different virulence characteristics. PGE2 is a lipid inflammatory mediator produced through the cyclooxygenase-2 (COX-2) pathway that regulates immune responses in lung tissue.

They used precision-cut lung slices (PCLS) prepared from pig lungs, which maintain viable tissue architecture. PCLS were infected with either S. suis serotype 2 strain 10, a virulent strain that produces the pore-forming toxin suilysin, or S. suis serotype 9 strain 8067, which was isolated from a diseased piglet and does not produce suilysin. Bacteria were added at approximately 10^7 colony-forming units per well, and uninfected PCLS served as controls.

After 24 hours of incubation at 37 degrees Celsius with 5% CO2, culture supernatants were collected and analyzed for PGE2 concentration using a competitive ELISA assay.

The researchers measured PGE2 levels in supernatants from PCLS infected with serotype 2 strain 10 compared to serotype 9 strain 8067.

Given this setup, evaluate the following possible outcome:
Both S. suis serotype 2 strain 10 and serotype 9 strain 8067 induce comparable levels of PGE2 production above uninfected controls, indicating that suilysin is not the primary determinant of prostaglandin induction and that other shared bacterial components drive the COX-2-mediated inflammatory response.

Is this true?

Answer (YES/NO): NO